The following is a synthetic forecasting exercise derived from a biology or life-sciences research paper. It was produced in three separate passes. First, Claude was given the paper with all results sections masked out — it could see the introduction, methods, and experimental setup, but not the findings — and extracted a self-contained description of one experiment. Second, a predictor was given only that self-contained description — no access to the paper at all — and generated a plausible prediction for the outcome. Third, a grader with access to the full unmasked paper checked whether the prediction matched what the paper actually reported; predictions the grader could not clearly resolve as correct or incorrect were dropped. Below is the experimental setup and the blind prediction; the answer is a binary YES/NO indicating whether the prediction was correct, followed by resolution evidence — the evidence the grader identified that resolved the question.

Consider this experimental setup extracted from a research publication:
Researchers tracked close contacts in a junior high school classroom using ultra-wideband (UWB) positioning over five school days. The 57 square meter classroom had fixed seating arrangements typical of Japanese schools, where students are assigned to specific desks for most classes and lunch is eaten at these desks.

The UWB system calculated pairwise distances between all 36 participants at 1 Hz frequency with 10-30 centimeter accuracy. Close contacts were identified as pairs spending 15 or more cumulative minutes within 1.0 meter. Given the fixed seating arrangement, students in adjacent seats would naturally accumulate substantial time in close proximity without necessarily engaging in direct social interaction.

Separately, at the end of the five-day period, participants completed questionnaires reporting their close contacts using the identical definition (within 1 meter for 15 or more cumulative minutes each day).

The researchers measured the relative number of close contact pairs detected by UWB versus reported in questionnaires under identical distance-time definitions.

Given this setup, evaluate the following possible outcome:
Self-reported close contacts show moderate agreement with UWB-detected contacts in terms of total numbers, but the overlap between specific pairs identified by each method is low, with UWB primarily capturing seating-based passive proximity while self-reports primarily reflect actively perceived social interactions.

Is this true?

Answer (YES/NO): NO